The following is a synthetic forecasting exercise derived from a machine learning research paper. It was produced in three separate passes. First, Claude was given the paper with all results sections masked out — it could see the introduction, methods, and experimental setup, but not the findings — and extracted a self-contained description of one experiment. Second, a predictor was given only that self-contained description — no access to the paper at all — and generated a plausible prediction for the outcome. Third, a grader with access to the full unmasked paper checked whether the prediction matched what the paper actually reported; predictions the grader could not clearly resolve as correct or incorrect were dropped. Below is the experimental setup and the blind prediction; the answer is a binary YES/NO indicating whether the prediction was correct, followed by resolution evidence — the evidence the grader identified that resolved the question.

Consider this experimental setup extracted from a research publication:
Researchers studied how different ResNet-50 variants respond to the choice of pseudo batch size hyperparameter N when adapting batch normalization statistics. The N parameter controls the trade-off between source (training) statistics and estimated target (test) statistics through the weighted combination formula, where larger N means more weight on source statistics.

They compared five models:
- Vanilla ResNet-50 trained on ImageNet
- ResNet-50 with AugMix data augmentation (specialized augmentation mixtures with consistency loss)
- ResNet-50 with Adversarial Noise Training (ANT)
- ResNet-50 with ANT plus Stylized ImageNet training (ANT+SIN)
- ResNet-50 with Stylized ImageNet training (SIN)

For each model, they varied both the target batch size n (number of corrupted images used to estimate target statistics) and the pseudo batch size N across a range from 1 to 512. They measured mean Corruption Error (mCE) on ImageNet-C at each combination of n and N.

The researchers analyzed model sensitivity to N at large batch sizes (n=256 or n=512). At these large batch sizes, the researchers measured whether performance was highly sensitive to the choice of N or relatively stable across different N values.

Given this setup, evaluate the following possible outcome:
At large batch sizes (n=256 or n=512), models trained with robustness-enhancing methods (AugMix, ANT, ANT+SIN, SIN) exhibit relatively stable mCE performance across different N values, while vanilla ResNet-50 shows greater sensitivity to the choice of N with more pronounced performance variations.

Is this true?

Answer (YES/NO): NO